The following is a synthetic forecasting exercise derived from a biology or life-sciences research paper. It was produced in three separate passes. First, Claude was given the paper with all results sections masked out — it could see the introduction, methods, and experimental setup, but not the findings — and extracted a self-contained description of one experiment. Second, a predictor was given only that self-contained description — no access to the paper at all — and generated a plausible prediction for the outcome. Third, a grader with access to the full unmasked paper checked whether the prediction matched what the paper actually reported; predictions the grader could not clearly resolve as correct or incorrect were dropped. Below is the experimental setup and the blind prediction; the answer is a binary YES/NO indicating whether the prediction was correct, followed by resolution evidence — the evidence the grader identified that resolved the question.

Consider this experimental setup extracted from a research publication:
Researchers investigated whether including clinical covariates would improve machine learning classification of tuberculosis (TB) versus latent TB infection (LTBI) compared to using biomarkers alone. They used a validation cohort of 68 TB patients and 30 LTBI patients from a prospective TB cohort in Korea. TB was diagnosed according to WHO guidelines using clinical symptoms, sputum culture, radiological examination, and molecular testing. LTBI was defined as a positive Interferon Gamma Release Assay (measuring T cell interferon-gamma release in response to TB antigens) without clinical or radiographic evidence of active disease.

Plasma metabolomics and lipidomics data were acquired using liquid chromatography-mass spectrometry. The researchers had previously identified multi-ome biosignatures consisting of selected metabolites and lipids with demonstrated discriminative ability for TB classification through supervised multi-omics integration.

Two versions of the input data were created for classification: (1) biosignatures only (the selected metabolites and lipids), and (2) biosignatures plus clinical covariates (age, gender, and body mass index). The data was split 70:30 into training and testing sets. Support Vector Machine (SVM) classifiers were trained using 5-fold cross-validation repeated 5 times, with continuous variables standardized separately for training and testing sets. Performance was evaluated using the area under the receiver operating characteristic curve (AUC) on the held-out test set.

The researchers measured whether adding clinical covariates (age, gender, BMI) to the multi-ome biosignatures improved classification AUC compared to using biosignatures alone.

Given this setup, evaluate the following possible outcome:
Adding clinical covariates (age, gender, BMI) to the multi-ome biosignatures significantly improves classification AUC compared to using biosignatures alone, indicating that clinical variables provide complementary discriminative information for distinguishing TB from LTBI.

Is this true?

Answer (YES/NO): NO